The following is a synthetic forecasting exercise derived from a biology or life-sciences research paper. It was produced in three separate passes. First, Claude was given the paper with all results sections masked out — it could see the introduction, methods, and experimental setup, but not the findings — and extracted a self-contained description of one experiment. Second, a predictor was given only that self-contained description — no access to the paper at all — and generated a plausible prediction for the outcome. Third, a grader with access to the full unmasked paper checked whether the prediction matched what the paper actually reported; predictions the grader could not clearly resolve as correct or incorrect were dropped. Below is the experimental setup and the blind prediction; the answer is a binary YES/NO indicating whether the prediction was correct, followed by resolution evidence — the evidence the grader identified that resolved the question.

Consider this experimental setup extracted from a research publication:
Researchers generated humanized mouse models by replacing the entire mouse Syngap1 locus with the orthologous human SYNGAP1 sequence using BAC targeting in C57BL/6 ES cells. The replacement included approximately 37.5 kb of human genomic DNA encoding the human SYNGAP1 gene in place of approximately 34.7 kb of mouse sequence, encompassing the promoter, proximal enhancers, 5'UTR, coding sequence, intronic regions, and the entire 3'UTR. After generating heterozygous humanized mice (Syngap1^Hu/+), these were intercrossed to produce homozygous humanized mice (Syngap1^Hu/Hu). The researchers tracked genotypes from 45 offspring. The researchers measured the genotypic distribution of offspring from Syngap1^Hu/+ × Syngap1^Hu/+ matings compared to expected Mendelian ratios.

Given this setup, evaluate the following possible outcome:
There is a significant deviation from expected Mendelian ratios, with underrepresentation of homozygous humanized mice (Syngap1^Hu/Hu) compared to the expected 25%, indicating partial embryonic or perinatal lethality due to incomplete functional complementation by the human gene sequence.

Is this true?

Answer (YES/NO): NO